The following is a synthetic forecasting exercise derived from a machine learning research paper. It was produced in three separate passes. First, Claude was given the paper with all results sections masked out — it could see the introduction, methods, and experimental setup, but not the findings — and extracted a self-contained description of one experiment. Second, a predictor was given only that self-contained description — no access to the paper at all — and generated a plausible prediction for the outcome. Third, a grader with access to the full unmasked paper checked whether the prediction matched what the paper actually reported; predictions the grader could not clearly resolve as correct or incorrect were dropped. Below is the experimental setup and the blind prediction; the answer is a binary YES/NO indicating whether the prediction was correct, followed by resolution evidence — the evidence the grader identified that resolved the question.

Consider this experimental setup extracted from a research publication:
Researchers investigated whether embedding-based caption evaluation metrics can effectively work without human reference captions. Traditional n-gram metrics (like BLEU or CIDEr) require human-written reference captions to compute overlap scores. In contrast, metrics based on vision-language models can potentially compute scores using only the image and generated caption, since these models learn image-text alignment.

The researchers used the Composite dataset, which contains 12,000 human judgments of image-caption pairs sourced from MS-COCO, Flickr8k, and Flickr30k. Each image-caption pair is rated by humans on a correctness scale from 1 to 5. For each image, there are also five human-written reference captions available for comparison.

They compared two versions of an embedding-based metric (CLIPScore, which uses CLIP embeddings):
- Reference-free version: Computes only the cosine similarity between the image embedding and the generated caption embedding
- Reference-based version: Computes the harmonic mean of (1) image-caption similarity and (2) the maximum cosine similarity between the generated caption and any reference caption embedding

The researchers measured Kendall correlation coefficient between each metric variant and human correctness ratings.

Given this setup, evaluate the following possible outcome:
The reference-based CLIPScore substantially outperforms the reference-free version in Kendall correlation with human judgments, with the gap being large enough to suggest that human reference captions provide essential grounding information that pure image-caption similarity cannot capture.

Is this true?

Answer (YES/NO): NO